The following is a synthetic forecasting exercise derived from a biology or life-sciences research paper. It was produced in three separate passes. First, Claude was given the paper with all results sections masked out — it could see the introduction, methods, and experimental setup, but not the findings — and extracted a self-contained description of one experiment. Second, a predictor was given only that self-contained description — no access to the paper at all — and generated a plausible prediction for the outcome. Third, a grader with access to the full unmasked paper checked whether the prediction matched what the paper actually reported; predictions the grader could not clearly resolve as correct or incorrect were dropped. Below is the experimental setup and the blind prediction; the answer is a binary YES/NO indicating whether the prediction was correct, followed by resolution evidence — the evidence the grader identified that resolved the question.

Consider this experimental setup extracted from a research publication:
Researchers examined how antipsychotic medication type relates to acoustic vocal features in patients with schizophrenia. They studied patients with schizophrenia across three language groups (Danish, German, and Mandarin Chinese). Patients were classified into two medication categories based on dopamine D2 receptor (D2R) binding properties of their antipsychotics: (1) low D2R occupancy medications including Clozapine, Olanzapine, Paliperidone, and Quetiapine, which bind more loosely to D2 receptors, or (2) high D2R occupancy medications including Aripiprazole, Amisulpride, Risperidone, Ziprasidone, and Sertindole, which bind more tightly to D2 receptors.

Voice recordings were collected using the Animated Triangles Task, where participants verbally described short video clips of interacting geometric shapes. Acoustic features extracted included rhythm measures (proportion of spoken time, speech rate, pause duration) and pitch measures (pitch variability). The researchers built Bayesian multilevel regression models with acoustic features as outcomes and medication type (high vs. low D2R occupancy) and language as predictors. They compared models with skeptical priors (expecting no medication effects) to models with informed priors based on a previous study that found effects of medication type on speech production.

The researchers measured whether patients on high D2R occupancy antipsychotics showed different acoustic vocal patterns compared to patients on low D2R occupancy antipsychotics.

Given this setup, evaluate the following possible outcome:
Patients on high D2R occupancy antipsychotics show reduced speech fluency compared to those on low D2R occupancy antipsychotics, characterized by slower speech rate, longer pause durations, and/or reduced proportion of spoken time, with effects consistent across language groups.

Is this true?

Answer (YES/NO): NO